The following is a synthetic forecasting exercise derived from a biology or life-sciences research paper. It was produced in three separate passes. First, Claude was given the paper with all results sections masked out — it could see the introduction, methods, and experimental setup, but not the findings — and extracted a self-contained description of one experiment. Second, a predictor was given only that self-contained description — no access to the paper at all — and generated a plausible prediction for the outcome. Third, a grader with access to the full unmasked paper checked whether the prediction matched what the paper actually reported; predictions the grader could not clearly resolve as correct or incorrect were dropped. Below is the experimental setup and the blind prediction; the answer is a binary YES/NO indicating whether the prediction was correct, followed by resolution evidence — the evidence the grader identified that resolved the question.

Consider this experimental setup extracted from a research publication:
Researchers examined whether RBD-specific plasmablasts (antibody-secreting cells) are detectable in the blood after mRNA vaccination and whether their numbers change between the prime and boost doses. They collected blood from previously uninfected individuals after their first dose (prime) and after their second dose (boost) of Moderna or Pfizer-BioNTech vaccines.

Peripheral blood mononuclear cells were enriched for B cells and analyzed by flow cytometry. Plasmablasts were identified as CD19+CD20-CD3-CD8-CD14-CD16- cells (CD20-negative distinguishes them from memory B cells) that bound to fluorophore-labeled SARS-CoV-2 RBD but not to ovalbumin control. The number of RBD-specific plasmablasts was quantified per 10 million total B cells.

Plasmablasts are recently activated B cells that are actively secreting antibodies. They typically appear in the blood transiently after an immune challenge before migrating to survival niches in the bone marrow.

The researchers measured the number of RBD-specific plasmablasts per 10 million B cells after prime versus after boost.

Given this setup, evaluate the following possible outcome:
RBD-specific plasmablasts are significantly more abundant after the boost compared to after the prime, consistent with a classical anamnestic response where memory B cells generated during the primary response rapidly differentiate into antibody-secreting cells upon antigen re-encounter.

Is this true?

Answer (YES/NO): NO